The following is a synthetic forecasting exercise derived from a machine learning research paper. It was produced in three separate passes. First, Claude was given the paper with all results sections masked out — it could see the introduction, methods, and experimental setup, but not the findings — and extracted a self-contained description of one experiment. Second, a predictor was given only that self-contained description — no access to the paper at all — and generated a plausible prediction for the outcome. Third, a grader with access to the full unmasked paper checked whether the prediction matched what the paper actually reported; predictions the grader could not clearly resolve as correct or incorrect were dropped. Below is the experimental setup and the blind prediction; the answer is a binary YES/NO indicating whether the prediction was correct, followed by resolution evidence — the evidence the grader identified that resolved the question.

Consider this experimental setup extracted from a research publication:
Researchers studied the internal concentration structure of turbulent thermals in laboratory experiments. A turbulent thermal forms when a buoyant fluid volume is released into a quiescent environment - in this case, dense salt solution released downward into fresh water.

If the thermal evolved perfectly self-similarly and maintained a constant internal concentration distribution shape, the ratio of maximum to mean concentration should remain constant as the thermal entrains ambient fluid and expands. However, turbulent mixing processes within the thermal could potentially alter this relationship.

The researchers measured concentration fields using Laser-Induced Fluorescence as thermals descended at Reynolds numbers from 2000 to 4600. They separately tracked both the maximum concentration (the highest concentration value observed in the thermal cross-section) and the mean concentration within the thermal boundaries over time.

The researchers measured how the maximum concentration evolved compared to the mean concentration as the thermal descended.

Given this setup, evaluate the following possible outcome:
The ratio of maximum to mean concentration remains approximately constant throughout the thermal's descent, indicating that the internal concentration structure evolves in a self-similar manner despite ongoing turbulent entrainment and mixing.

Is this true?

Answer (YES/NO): NO